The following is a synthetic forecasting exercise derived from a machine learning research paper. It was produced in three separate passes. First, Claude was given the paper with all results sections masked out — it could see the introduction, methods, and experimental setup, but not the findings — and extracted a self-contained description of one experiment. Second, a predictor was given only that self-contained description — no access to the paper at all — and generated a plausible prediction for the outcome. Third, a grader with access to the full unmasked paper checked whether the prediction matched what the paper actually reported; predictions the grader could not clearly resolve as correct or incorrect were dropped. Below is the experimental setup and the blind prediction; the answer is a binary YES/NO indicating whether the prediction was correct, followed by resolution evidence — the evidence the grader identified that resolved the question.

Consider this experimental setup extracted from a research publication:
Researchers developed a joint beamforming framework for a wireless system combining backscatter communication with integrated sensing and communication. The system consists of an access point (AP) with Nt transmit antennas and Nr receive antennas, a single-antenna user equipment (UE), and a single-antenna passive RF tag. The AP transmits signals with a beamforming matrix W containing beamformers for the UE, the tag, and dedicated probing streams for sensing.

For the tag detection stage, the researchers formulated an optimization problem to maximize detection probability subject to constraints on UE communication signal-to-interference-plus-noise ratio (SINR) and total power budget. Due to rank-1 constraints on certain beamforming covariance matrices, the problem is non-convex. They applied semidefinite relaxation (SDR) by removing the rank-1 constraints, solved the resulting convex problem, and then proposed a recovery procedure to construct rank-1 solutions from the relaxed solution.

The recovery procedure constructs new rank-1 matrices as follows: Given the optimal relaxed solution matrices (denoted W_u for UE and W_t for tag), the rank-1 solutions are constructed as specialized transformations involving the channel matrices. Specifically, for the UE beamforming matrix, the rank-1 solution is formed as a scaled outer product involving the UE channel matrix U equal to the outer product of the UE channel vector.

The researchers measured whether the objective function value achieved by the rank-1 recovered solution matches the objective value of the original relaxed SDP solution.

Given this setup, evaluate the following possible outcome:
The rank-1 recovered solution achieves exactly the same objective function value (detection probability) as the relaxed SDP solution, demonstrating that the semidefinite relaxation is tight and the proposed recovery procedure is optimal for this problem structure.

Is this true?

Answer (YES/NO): YES